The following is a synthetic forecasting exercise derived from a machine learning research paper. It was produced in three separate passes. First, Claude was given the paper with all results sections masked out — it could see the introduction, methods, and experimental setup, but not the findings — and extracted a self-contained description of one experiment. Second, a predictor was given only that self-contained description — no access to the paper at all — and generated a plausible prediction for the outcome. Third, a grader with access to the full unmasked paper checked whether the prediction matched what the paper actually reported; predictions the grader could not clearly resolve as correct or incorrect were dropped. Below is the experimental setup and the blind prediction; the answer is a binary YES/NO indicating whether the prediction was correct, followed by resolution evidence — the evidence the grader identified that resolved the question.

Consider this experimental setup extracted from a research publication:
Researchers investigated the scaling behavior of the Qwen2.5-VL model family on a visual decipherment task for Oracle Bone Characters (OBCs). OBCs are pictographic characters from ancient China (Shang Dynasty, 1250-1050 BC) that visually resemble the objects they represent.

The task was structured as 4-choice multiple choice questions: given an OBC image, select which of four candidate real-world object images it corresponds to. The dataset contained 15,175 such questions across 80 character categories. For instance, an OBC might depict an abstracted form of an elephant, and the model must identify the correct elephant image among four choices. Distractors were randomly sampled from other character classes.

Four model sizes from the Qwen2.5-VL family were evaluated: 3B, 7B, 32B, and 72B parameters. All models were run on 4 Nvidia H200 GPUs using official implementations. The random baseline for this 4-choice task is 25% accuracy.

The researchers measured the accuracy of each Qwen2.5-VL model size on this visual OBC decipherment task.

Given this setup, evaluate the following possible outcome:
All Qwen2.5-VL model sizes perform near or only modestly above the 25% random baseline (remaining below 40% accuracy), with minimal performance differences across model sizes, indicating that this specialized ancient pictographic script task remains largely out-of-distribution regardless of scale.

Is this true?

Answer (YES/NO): NO